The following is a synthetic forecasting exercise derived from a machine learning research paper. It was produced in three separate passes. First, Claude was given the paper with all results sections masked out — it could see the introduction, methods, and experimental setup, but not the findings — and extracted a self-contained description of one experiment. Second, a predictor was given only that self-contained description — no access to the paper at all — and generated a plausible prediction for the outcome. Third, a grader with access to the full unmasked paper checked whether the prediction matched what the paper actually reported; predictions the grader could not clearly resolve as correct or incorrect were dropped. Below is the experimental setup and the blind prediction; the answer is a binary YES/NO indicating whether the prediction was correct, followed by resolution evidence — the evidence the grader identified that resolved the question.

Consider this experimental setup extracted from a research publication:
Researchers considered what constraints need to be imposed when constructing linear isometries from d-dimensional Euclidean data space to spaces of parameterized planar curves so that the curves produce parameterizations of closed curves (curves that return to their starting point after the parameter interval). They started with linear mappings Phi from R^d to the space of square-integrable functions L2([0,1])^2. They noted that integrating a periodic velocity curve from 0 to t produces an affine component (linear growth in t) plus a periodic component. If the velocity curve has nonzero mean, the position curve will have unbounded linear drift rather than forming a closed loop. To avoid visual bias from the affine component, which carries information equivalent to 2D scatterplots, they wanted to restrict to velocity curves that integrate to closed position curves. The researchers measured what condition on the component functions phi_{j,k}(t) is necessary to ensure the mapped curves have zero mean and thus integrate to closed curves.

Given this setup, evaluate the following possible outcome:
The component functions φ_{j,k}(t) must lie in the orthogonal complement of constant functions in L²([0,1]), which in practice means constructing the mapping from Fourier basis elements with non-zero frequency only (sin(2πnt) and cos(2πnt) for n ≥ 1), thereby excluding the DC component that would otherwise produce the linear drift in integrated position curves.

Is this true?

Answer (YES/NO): YES